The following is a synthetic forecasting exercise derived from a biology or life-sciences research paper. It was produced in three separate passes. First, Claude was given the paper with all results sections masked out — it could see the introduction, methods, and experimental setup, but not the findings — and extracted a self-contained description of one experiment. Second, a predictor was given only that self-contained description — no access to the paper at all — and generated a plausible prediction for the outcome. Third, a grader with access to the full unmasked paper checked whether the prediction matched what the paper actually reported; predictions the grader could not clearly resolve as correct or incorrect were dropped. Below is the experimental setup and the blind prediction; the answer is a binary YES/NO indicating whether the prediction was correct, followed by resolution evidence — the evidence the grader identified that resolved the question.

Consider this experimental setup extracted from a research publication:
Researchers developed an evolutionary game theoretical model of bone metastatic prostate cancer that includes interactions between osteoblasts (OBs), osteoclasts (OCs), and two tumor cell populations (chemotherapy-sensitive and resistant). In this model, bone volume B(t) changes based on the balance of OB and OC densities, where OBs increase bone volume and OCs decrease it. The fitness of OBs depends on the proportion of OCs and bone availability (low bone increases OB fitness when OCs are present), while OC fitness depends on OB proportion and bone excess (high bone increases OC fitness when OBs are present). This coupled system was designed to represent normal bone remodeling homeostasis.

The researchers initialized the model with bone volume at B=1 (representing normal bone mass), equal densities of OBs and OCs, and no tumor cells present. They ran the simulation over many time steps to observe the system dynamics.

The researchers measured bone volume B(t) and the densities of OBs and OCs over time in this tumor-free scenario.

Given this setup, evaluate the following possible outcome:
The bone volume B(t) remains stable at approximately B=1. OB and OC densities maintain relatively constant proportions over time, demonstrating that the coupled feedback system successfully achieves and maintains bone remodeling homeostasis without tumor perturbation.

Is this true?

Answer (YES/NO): NO